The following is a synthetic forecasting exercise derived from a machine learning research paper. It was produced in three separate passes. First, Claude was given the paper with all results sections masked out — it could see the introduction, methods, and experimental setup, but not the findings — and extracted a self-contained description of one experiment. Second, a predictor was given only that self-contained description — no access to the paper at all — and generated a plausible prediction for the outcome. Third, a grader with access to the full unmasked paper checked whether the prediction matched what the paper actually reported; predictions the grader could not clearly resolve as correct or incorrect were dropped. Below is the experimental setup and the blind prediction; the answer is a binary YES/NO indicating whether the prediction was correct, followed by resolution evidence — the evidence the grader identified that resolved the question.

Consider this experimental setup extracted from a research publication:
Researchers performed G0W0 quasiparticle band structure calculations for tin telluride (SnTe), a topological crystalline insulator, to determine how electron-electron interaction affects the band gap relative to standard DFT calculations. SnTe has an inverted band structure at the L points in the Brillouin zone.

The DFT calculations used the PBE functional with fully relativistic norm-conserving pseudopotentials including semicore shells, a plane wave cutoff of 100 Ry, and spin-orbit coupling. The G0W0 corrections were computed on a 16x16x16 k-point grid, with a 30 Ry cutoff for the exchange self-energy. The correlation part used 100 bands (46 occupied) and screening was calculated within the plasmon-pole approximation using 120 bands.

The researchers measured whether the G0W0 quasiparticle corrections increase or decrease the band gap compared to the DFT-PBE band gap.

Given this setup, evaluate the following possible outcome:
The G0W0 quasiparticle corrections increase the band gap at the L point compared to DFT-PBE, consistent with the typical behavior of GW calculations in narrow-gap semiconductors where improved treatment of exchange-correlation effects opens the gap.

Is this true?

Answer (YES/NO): YES